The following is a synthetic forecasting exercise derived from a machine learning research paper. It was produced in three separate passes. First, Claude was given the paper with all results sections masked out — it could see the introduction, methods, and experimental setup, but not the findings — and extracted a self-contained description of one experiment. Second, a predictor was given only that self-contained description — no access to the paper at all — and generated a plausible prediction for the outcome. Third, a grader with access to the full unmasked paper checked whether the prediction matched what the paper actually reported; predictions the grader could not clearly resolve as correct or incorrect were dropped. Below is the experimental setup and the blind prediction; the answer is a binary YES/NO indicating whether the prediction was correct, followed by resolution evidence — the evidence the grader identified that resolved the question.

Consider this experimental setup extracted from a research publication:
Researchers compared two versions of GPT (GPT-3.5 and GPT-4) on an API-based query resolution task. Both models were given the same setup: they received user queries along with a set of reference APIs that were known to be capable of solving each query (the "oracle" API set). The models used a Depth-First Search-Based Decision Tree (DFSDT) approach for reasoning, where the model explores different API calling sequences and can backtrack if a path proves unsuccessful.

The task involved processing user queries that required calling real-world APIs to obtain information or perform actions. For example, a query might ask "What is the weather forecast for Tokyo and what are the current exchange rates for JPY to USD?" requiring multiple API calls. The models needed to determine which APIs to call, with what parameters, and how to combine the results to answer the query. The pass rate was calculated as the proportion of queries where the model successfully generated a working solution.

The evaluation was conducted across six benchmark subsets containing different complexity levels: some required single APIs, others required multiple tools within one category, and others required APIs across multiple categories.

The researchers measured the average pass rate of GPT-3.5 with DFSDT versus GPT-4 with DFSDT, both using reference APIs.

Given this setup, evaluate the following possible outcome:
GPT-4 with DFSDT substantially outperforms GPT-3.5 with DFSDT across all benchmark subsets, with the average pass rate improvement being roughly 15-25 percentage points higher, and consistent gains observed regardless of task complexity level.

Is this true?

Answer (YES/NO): NO